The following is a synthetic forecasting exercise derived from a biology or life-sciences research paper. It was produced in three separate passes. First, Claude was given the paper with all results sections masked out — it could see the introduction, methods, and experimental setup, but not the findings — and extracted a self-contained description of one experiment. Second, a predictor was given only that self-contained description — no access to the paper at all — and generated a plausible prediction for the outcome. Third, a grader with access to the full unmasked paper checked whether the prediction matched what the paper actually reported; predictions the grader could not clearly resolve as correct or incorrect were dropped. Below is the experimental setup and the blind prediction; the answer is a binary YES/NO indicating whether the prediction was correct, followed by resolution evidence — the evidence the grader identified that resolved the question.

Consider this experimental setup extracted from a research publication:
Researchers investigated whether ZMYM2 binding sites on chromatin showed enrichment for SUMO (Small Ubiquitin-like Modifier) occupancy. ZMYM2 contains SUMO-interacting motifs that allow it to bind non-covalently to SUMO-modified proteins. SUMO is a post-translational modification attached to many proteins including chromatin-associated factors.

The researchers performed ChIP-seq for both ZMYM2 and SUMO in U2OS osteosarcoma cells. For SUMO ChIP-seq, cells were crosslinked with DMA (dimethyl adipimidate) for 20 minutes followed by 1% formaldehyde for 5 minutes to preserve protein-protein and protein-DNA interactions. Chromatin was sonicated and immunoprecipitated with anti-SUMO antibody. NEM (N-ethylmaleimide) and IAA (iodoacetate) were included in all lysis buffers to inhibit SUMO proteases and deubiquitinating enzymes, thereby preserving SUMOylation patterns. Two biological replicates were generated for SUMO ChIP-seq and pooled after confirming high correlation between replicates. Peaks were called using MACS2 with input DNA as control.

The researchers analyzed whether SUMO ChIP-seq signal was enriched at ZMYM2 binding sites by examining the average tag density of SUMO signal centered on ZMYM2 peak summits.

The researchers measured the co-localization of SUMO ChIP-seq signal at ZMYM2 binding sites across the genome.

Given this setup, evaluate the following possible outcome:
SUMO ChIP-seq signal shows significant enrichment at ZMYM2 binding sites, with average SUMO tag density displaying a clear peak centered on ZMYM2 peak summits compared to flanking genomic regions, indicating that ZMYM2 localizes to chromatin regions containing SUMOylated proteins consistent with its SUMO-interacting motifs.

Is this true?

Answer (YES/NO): YES